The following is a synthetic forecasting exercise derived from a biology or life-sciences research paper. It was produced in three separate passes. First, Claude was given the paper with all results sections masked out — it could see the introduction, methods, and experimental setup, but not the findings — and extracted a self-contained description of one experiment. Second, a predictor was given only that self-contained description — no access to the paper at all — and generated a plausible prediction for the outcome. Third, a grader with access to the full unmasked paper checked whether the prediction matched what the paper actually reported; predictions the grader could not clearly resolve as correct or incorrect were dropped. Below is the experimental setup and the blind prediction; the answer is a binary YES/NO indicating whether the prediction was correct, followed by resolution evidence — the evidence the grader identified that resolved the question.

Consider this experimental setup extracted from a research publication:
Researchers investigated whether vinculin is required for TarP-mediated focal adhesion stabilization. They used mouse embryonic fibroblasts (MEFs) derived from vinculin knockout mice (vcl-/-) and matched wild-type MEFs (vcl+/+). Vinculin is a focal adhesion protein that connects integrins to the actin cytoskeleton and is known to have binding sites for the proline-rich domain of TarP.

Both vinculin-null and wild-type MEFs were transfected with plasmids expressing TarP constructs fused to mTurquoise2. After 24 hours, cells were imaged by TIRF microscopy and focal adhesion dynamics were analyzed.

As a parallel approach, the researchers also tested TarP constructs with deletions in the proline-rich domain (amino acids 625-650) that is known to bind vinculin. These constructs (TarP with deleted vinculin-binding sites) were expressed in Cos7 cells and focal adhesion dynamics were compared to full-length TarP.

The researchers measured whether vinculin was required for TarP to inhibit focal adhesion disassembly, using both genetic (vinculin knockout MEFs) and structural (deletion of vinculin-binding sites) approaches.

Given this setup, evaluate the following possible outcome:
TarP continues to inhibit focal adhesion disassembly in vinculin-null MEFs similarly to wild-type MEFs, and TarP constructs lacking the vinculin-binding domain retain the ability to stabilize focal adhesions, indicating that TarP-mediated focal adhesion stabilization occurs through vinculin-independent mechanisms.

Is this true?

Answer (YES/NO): NO